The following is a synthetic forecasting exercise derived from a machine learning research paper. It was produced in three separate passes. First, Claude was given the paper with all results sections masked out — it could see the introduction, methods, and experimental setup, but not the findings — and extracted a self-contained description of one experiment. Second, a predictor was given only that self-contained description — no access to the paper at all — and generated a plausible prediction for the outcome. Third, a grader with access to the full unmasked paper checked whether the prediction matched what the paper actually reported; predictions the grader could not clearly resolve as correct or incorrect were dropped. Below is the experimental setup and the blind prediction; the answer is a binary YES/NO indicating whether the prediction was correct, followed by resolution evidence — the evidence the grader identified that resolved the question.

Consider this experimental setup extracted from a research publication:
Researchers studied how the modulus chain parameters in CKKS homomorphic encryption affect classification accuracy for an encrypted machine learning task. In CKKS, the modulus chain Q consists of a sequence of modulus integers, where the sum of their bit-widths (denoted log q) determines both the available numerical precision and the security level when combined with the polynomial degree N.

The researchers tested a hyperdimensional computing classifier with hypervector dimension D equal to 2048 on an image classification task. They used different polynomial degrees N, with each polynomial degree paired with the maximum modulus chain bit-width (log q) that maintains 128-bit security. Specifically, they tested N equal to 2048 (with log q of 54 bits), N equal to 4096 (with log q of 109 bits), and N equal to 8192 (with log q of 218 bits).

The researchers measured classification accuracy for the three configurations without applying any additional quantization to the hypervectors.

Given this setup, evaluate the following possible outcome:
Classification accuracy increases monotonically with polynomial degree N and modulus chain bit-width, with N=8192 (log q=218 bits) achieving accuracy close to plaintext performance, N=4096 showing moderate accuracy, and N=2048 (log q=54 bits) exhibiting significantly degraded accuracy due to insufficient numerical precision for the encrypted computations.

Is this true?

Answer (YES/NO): YES